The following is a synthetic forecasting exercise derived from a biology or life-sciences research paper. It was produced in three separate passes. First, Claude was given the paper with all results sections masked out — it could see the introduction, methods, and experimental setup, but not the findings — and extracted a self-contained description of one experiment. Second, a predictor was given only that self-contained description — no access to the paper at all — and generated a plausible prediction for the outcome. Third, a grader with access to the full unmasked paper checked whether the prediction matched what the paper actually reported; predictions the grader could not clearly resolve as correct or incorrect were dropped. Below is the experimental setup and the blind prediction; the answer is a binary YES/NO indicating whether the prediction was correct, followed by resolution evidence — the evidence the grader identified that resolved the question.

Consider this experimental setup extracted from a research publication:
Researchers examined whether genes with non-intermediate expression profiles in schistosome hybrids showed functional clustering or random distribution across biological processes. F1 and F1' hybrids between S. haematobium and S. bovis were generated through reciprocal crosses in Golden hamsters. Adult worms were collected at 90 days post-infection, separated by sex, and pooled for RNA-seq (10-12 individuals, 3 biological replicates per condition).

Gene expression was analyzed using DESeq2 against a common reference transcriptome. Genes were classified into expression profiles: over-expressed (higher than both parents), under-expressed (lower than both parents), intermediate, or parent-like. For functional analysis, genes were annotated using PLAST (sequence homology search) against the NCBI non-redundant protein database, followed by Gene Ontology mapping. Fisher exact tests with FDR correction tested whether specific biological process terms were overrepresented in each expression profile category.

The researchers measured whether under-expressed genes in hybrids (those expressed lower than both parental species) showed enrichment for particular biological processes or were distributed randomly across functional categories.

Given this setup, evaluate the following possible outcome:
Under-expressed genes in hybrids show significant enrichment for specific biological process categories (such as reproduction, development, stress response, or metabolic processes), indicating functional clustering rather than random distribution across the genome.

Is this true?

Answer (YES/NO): NO